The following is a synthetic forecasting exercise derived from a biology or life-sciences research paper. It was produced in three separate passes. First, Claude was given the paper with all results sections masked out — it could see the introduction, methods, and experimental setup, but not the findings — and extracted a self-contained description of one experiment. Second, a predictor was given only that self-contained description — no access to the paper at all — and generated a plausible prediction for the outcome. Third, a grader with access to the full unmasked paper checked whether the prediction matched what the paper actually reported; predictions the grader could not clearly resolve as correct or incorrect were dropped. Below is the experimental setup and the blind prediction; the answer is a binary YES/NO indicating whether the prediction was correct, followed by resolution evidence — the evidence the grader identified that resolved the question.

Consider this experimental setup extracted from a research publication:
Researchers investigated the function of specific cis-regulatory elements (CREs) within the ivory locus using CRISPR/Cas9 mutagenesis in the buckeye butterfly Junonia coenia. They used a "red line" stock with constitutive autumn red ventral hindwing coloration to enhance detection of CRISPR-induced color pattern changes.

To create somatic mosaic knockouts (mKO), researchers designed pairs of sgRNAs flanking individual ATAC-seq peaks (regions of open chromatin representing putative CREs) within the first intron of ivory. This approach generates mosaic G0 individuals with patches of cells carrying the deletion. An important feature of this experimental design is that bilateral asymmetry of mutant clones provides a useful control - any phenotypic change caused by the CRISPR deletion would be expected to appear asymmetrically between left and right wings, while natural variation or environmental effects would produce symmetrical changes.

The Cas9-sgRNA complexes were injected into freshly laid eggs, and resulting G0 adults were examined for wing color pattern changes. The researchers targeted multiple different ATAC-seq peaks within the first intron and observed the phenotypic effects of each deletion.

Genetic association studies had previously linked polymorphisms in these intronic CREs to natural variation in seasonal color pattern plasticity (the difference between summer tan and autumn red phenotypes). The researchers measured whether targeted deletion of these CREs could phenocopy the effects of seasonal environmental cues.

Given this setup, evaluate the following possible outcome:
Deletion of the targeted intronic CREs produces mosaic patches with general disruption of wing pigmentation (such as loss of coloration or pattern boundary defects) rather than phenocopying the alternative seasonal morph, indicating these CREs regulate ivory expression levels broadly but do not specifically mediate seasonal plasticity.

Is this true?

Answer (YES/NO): NO